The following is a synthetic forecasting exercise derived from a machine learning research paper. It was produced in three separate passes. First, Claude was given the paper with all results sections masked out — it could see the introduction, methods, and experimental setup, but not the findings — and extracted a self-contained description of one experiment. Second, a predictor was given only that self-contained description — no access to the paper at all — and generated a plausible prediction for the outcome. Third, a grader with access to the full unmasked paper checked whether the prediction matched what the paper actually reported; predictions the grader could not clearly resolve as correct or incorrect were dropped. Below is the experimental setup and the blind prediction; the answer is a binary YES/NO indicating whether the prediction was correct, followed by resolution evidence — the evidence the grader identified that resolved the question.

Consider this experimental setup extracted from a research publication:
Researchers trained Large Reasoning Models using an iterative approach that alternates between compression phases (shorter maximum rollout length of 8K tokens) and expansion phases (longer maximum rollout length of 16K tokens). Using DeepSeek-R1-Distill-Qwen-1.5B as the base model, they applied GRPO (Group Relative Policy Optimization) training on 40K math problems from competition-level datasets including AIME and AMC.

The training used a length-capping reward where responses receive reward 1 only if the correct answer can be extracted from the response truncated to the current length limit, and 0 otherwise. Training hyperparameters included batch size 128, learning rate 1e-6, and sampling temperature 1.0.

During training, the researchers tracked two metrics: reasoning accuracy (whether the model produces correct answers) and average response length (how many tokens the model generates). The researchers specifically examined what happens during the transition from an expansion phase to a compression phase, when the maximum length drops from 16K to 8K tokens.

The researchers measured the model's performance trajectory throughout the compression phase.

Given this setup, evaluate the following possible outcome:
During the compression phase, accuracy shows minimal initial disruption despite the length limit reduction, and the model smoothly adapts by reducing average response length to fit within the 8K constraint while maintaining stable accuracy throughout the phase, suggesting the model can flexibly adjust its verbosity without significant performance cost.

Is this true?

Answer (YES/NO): NO